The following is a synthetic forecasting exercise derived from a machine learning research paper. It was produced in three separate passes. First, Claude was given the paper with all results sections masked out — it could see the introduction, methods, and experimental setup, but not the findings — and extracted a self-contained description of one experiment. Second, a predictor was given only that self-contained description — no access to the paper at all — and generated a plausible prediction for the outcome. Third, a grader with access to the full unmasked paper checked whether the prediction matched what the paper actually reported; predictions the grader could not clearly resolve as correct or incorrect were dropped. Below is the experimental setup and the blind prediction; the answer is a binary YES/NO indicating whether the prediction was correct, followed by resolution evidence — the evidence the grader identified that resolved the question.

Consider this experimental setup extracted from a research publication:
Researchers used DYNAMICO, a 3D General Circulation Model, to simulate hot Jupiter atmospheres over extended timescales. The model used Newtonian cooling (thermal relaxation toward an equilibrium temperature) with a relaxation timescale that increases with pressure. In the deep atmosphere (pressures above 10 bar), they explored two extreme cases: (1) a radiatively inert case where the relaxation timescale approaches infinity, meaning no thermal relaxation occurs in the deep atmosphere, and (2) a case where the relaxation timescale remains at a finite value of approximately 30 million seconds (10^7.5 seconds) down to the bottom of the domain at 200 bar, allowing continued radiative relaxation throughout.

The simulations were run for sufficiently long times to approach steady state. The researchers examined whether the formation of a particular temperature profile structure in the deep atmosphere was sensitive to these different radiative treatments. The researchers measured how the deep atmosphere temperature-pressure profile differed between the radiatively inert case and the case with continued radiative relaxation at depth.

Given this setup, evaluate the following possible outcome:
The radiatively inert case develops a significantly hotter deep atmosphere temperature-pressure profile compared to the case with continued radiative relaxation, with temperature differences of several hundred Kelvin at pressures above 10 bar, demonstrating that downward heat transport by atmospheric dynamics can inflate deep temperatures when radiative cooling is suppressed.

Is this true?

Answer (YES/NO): YES